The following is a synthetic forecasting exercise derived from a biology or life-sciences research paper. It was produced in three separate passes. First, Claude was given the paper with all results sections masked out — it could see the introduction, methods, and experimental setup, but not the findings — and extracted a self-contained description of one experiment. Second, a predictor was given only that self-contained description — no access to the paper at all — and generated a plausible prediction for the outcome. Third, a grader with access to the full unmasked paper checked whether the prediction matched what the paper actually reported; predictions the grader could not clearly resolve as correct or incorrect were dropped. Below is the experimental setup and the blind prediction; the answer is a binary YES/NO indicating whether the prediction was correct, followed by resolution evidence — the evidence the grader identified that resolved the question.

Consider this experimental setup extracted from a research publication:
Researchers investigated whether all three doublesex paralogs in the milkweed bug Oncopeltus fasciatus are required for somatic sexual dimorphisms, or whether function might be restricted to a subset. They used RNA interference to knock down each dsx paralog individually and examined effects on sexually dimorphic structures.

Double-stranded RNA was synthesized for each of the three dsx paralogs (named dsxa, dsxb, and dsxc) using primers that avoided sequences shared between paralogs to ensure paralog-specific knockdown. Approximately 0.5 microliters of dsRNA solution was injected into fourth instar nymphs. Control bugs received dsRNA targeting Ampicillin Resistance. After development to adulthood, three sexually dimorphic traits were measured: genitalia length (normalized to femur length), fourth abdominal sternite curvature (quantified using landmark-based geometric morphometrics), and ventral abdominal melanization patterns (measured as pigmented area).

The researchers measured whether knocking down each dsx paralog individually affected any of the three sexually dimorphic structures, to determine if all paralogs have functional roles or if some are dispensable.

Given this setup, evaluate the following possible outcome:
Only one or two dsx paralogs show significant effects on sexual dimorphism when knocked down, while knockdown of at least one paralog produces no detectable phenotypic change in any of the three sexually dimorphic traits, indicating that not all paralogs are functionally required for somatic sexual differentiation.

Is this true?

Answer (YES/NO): YES